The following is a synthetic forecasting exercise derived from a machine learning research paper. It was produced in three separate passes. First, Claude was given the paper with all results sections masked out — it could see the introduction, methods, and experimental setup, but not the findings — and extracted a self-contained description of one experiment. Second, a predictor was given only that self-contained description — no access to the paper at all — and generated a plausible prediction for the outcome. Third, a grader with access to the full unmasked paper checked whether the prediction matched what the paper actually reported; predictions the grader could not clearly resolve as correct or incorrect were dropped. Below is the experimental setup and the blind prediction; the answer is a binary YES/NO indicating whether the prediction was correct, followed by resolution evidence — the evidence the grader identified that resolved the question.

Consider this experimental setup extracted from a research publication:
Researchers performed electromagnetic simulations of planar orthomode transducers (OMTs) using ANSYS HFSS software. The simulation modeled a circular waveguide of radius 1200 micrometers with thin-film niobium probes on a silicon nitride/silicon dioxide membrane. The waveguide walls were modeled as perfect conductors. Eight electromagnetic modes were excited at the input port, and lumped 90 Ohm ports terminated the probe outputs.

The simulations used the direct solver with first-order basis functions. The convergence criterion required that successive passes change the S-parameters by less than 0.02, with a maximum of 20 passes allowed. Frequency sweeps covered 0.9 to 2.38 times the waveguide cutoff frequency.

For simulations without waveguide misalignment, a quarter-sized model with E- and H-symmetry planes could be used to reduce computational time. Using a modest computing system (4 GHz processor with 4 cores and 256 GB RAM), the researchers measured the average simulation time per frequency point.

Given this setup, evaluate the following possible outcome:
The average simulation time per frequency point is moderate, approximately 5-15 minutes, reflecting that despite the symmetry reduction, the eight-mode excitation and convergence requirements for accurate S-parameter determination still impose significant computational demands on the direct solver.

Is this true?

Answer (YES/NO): NO